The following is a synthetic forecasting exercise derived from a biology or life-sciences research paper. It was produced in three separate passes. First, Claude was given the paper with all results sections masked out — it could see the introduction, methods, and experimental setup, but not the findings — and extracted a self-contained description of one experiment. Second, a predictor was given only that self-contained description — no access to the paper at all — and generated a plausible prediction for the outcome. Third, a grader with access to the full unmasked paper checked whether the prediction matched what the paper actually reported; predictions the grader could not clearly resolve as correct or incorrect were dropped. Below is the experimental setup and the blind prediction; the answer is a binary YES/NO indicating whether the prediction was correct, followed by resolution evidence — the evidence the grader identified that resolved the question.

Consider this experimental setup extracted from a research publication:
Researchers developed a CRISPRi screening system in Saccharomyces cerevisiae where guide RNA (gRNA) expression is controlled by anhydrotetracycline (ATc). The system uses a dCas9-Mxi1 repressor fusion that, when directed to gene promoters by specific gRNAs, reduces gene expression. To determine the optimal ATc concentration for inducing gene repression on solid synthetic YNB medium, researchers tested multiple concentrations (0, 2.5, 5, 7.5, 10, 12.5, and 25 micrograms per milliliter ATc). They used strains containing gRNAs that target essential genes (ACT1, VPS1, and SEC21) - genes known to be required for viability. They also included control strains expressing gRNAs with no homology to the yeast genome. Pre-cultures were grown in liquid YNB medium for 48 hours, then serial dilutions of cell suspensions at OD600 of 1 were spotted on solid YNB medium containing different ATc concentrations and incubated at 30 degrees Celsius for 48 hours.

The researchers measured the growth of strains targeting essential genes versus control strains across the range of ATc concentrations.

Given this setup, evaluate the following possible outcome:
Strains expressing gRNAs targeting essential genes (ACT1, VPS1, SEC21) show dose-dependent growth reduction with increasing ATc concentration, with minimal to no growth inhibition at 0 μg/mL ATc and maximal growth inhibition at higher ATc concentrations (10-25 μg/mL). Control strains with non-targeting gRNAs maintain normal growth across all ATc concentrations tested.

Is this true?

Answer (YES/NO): NO